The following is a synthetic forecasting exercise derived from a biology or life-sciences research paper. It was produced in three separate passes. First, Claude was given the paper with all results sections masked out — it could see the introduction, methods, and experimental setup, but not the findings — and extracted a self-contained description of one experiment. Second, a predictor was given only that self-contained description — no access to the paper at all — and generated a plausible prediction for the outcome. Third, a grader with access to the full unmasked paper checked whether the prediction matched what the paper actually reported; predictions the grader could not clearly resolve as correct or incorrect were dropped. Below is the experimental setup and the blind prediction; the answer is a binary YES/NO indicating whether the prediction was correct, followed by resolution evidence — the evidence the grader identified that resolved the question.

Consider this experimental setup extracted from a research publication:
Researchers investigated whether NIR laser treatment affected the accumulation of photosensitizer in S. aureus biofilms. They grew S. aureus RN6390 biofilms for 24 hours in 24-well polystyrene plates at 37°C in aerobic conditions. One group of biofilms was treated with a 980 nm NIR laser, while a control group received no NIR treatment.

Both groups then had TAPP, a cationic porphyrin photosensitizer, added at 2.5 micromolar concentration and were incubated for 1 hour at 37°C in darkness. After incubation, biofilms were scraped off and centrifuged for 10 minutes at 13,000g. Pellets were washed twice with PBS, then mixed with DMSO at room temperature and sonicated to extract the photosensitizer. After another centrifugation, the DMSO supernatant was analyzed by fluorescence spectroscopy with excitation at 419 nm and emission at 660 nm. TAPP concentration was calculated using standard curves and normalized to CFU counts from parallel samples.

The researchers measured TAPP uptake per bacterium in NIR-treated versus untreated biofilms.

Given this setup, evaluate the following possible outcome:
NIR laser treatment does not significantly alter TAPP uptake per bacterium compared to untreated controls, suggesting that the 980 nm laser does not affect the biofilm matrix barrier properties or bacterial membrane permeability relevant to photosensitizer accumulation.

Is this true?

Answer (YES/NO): NO